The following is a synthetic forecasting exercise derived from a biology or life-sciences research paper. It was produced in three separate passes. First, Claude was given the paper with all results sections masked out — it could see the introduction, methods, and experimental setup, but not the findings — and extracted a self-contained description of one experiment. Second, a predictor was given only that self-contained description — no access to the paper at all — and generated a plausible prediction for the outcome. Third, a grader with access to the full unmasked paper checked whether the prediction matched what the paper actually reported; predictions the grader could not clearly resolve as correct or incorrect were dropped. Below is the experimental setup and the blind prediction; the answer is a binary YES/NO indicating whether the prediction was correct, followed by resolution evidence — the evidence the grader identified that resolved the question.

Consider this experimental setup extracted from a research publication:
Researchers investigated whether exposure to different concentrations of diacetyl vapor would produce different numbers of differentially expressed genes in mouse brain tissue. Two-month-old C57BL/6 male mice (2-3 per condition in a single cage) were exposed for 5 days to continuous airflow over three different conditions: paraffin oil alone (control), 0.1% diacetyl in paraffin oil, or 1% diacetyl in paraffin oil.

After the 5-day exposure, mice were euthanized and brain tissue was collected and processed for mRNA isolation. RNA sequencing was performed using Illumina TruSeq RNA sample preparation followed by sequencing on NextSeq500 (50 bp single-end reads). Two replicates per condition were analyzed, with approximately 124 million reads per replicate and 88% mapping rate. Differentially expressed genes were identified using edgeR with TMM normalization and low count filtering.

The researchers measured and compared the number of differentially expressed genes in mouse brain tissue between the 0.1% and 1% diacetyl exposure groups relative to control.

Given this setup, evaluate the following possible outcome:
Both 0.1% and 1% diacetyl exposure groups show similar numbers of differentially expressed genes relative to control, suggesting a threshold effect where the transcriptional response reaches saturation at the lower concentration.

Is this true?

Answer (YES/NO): NO